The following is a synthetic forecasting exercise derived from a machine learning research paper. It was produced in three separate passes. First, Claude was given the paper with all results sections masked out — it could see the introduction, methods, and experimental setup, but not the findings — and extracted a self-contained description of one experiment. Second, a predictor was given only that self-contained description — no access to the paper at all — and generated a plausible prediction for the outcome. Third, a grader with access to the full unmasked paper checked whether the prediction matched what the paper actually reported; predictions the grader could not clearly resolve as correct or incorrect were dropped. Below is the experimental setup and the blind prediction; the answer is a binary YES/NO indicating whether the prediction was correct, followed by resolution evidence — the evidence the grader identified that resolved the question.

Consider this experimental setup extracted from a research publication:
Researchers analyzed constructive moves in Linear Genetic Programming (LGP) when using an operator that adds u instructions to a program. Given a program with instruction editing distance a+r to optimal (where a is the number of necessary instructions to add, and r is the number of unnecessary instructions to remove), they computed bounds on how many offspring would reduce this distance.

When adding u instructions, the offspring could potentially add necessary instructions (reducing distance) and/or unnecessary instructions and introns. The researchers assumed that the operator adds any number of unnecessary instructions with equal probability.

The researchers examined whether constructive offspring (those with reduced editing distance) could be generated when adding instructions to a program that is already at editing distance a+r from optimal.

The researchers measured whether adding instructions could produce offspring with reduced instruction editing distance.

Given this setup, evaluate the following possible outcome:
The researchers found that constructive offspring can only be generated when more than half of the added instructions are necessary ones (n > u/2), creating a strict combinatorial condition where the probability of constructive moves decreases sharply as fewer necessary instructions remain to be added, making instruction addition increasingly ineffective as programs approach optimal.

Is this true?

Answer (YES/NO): NO